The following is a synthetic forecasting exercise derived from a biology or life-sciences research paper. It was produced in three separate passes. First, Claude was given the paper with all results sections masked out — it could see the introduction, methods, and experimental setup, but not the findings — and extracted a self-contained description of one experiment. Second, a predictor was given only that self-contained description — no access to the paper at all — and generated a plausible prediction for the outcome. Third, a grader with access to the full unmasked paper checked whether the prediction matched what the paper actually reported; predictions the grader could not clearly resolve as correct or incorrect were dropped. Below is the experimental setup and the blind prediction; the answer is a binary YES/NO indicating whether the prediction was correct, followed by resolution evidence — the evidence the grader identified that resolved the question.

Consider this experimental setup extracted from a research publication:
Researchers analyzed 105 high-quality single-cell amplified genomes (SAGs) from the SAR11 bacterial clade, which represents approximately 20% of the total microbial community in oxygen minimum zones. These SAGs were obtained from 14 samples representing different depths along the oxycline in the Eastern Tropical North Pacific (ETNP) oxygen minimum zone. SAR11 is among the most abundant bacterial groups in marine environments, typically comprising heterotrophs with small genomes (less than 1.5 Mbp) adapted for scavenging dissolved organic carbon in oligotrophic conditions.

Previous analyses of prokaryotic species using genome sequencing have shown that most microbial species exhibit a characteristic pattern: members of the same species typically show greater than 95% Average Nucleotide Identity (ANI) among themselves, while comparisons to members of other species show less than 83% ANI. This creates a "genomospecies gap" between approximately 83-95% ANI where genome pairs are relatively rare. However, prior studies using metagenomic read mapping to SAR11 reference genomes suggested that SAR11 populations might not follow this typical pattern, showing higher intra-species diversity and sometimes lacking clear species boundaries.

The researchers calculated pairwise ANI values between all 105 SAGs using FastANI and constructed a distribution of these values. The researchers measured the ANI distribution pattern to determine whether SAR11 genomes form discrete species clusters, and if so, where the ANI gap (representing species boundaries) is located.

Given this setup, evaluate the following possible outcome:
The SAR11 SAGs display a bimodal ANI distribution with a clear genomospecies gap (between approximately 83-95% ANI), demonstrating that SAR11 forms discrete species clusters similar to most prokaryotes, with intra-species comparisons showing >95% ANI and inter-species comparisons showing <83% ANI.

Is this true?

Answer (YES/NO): NO